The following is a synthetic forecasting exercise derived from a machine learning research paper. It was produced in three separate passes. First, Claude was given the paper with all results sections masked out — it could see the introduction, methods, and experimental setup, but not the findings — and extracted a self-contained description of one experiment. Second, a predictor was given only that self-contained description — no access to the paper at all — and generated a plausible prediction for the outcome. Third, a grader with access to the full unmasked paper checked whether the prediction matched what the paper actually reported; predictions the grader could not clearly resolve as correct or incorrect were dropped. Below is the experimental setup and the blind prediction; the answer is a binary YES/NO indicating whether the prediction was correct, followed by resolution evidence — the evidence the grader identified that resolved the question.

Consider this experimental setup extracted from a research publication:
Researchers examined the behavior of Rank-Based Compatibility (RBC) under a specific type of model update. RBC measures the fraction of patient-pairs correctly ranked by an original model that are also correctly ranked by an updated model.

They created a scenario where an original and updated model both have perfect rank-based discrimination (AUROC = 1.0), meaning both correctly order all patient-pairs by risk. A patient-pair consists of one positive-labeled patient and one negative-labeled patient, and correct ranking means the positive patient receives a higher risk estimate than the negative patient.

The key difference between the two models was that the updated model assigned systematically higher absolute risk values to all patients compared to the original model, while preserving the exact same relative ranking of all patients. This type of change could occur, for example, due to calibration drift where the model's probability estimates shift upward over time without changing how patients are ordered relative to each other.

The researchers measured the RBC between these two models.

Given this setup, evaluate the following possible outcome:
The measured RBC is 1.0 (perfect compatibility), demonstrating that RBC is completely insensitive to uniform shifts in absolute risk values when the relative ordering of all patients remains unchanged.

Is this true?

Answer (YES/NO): YES